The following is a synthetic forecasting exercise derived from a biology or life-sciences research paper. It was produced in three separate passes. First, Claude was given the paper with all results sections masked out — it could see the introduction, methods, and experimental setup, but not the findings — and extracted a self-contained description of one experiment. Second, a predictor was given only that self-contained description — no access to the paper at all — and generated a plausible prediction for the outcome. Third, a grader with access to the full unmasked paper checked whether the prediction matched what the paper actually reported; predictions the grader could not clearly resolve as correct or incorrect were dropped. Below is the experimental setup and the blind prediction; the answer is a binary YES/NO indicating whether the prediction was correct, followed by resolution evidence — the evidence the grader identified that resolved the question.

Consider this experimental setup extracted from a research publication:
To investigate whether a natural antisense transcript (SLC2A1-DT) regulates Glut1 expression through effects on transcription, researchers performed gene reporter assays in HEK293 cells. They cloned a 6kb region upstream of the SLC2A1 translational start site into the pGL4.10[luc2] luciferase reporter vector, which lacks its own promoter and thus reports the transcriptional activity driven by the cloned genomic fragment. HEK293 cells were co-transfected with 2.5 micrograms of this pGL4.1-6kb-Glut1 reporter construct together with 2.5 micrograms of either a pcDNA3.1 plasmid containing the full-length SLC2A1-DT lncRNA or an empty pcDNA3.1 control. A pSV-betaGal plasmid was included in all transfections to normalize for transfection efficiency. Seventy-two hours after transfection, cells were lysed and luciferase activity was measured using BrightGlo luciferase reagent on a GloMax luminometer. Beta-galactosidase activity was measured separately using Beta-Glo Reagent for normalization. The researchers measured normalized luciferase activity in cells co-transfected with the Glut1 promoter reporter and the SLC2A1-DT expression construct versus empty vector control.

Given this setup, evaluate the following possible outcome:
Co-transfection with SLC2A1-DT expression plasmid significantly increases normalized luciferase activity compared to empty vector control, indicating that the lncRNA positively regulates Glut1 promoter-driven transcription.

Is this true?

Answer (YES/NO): YES